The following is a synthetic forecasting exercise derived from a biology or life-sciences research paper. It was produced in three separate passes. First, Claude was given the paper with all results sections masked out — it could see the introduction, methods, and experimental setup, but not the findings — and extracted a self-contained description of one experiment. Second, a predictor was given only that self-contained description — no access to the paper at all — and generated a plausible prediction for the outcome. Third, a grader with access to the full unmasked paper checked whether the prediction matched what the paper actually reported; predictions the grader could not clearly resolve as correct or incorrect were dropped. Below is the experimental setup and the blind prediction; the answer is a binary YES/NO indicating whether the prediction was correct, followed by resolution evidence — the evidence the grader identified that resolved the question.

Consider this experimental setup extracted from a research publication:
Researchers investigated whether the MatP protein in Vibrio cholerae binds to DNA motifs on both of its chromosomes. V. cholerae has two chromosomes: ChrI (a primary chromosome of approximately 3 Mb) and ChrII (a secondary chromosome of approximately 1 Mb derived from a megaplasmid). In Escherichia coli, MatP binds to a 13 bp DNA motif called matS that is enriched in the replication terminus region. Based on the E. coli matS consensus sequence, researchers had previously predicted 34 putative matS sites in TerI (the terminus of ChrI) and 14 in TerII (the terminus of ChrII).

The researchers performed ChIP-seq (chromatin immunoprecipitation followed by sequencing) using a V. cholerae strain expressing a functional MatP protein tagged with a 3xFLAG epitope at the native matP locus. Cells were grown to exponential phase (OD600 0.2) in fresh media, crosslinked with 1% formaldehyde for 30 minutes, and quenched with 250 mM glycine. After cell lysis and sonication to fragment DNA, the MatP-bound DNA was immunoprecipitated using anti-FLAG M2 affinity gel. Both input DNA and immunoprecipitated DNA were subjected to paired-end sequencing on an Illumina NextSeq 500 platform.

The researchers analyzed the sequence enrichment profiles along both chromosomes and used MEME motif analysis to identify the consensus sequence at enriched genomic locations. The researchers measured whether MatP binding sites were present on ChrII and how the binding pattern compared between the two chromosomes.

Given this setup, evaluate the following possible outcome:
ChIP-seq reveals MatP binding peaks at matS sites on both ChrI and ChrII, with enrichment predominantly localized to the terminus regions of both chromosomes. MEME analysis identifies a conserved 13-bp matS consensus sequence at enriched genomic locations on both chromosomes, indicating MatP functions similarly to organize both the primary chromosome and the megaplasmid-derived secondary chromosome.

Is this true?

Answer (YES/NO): YES